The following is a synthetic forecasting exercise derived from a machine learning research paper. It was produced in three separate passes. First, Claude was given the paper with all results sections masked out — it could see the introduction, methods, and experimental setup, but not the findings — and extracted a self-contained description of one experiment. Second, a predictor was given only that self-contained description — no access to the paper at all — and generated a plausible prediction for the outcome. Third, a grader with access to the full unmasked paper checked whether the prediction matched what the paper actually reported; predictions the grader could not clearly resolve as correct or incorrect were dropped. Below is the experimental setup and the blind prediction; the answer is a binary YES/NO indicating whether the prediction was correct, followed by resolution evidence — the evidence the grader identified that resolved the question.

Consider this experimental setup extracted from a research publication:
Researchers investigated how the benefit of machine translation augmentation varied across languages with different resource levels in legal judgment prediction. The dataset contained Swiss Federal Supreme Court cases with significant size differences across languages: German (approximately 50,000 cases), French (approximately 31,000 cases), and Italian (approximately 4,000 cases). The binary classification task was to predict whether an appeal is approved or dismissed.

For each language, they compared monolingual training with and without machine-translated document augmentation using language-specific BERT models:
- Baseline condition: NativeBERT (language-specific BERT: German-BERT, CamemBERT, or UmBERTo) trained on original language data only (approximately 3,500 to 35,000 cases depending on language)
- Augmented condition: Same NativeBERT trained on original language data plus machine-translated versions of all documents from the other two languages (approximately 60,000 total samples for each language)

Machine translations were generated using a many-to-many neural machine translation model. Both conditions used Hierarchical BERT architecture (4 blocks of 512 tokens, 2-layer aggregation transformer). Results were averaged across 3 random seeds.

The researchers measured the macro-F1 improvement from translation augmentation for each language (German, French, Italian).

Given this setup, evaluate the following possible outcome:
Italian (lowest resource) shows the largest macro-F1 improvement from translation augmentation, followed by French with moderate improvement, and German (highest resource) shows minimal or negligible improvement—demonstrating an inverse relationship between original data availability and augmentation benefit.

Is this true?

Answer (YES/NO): NO